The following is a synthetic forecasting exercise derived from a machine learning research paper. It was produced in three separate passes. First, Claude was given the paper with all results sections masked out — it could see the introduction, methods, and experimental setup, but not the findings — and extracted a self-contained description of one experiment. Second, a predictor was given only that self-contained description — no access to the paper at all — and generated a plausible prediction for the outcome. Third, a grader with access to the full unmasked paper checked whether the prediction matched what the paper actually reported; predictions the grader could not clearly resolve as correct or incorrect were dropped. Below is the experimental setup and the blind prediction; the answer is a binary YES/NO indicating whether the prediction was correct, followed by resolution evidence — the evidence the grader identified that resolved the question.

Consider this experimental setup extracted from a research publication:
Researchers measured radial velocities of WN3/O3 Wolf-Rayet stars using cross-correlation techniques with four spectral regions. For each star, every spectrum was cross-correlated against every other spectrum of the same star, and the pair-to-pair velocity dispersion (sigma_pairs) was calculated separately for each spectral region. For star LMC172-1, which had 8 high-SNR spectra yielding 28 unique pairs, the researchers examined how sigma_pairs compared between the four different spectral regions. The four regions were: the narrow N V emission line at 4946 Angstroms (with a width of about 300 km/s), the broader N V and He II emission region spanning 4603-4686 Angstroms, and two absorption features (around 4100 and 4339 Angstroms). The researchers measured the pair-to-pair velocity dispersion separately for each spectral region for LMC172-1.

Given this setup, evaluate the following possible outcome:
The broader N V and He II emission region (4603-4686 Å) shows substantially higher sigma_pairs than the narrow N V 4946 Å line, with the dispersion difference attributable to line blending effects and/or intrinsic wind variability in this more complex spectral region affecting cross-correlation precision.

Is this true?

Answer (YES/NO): NO